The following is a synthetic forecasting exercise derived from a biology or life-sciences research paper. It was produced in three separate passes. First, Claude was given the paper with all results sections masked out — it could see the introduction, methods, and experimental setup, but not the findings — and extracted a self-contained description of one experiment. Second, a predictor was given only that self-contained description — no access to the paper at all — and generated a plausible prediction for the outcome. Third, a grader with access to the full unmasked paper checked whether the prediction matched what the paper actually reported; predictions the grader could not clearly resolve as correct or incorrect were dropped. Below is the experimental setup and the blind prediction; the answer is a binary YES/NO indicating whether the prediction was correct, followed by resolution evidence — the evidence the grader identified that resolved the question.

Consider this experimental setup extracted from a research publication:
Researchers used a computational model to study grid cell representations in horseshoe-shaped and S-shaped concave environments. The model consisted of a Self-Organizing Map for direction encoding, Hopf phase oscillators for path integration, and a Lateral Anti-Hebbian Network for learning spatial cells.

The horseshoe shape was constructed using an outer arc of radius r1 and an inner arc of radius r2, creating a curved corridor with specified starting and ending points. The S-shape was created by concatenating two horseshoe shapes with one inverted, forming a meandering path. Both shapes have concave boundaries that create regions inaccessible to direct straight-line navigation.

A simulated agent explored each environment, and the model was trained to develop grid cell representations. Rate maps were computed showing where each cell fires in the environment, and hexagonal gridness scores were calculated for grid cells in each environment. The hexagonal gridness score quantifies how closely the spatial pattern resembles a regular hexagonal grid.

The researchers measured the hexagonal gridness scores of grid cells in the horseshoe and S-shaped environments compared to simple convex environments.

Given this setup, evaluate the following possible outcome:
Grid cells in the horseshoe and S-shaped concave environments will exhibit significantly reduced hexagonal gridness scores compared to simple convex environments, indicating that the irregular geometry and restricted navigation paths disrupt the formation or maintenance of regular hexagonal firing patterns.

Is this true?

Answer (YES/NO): YES